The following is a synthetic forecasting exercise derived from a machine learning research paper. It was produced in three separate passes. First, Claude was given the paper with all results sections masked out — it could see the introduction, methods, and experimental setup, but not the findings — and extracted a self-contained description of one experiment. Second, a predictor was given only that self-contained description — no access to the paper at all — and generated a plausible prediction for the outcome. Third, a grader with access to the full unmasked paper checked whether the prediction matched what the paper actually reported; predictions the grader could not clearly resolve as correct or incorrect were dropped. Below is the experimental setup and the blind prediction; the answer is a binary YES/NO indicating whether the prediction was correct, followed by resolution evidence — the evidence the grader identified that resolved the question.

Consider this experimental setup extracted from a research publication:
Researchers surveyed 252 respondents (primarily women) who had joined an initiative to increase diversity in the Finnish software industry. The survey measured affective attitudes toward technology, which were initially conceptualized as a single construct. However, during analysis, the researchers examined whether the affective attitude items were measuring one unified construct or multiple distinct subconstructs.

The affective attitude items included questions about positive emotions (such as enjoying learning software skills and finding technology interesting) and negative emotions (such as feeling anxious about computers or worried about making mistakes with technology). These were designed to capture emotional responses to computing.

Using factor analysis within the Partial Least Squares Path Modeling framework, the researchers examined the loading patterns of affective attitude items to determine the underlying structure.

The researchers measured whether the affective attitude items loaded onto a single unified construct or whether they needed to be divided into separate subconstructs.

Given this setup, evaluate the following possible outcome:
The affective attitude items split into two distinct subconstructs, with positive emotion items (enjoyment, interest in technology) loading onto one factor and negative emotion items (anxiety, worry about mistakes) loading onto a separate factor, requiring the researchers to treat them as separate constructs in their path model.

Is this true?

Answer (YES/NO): YES